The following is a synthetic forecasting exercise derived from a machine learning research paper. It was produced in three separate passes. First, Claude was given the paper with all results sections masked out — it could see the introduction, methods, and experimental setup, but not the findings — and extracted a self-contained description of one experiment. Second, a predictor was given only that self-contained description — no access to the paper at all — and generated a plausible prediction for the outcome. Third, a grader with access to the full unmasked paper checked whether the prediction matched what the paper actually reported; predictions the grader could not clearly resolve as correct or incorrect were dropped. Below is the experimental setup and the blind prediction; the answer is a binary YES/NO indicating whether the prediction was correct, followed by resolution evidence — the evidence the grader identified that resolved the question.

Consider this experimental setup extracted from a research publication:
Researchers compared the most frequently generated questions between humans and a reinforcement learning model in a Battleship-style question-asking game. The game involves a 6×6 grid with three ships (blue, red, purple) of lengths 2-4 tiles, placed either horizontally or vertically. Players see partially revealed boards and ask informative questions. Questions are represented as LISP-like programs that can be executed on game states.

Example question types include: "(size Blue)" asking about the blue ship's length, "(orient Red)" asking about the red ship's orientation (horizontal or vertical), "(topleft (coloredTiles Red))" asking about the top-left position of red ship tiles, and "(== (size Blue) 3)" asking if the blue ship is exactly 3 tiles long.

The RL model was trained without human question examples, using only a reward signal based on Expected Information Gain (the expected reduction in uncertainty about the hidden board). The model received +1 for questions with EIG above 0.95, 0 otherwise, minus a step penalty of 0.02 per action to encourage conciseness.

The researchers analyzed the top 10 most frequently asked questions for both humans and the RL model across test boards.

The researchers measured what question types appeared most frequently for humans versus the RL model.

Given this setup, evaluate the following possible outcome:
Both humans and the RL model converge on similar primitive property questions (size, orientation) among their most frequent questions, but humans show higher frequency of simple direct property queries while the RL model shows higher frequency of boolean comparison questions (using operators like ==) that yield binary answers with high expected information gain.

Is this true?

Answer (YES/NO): NO